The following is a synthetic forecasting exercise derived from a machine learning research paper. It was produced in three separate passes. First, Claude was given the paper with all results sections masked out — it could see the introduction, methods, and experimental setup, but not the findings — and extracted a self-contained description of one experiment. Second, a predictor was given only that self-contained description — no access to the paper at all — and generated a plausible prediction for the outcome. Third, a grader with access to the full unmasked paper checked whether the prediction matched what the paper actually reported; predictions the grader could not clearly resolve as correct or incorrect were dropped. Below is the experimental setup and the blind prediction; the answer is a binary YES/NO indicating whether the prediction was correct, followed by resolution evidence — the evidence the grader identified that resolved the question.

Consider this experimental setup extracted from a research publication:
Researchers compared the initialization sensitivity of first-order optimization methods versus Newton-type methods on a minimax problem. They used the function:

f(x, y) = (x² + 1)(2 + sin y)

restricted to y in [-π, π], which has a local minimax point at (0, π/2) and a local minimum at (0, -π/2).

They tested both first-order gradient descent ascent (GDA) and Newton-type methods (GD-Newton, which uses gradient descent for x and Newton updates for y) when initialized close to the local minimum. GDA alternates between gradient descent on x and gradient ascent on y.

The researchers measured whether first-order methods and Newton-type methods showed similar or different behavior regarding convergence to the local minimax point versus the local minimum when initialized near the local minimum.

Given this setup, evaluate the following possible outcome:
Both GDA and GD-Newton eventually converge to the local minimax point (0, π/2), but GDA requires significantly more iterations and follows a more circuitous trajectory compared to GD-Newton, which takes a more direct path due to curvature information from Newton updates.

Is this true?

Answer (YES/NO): NO